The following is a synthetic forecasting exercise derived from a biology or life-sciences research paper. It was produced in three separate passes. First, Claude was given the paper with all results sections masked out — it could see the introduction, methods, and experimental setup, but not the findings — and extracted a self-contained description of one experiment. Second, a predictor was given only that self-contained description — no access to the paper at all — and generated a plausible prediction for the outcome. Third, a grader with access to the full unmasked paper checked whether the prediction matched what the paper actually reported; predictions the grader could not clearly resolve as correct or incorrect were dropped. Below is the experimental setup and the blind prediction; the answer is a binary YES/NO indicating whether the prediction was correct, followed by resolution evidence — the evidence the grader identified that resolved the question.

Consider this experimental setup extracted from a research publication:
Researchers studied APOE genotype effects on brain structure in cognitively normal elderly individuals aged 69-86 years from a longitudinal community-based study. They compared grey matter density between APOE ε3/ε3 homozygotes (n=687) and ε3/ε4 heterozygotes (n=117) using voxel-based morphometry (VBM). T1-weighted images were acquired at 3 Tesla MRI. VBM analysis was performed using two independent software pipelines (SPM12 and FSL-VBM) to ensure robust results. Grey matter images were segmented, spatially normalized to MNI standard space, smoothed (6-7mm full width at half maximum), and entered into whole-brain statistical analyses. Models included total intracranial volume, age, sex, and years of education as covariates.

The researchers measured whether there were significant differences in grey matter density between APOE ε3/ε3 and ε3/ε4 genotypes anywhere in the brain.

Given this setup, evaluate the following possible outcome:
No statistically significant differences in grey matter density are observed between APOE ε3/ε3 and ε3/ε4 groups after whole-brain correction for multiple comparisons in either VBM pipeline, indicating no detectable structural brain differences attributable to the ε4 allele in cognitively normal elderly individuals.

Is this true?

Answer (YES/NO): YES